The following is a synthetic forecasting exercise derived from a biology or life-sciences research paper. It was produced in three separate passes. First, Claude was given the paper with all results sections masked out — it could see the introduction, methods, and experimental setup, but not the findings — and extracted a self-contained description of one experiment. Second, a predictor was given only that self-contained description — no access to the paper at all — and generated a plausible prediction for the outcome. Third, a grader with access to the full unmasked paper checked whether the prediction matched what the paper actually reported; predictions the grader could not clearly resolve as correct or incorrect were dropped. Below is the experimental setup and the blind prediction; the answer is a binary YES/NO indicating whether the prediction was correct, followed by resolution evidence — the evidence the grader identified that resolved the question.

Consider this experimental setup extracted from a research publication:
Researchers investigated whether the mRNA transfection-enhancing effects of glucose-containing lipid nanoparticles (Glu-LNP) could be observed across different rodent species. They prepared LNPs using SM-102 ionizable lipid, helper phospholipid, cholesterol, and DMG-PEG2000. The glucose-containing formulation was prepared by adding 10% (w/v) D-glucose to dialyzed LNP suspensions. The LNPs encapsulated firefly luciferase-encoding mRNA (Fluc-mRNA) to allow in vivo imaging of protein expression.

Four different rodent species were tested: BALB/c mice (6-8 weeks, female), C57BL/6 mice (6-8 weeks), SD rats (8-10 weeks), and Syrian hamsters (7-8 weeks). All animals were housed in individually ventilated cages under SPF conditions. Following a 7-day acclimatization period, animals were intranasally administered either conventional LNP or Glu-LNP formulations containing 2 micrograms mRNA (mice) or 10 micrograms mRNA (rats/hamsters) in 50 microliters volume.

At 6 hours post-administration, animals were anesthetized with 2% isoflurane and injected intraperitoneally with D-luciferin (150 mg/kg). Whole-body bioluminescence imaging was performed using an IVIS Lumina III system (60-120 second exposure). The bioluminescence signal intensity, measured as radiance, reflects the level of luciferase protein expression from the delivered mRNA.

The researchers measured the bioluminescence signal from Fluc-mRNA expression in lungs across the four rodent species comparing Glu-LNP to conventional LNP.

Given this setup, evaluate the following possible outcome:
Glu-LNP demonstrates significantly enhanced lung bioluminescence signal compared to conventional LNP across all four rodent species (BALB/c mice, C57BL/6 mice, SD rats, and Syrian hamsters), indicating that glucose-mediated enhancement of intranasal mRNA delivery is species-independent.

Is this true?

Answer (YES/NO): YES